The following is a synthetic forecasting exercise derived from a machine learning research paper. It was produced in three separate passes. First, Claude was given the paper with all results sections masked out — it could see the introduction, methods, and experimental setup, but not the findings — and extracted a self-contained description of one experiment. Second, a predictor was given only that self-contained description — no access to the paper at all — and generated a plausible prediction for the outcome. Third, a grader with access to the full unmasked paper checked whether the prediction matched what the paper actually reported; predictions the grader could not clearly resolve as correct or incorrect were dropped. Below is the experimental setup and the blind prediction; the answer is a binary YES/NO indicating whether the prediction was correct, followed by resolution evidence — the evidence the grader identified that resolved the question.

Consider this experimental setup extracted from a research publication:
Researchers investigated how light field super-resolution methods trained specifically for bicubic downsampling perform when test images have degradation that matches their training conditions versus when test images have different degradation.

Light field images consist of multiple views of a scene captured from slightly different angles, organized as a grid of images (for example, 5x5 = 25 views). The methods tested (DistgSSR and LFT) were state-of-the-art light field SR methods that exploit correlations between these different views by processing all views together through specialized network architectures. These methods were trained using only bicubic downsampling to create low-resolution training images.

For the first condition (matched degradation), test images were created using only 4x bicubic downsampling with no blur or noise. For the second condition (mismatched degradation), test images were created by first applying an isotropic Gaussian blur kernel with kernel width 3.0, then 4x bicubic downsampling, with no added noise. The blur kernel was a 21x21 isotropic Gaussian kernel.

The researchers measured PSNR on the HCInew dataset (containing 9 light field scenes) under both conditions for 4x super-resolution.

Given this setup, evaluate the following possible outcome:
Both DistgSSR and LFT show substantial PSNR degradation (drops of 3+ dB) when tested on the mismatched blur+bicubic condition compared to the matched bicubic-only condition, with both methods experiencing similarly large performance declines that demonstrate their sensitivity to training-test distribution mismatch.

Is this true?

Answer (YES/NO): YES